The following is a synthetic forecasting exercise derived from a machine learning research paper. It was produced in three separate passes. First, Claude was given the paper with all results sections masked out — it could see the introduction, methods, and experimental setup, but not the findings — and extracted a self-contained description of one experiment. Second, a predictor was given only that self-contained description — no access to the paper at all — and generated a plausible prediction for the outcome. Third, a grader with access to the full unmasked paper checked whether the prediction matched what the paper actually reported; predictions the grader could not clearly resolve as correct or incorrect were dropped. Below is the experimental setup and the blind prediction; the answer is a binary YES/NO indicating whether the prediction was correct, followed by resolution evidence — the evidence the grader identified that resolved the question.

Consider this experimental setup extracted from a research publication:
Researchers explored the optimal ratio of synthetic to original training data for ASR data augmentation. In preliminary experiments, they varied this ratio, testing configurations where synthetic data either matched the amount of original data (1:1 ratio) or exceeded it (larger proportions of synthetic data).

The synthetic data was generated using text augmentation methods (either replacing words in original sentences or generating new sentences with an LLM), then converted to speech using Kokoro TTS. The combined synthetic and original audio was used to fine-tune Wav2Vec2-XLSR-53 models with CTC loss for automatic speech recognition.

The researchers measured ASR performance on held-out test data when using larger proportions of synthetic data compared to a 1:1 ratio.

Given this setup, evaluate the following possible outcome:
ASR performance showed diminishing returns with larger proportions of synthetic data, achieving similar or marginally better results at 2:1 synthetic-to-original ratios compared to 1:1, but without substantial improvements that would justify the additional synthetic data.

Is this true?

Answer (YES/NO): NO